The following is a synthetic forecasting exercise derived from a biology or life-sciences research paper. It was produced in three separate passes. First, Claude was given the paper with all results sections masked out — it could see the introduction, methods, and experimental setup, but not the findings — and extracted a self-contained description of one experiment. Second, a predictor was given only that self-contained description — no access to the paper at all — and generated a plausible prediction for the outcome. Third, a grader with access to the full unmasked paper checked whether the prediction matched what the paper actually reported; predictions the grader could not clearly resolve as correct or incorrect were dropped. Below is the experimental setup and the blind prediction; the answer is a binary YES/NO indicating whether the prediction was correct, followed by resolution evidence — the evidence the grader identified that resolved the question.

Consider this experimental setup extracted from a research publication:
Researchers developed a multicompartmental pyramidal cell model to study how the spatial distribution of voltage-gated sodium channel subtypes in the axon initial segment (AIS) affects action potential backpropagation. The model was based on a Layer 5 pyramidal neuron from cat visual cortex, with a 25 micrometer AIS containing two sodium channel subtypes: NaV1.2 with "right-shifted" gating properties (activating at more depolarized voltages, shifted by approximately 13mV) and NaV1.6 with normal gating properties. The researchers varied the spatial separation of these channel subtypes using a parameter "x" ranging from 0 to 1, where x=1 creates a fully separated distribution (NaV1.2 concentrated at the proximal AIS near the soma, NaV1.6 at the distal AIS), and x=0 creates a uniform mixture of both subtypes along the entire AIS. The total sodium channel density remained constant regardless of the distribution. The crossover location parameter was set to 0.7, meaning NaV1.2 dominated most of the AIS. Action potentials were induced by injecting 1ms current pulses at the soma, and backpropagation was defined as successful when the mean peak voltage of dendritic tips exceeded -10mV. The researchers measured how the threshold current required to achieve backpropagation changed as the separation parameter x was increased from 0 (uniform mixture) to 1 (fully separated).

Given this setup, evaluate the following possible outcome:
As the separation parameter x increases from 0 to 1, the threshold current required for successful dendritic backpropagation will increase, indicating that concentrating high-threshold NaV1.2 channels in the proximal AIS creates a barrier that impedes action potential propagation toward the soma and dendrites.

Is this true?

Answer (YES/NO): YES